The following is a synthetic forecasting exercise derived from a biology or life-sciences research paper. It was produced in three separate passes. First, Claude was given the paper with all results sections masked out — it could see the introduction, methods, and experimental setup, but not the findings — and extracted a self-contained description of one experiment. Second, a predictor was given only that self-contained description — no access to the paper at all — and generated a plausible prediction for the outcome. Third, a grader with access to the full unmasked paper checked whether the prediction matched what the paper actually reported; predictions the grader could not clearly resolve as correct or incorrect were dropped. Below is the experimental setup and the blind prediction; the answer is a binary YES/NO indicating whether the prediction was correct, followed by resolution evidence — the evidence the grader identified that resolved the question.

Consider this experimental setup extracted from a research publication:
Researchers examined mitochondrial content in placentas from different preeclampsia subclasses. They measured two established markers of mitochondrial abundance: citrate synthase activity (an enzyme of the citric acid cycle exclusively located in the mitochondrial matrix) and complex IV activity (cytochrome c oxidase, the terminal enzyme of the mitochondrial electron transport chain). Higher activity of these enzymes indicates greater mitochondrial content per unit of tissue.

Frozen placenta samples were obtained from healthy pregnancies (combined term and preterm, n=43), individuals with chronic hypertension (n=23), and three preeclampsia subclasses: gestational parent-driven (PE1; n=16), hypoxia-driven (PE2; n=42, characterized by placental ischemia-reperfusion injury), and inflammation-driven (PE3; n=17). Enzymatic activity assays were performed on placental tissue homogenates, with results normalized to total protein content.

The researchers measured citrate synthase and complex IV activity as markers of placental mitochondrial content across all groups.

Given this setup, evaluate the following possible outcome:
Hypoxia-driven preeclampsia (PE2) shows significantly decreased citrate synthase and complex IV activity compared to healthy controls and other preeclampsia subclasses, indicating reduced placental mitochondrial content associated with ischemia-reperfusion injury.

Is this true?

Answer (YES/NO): NO